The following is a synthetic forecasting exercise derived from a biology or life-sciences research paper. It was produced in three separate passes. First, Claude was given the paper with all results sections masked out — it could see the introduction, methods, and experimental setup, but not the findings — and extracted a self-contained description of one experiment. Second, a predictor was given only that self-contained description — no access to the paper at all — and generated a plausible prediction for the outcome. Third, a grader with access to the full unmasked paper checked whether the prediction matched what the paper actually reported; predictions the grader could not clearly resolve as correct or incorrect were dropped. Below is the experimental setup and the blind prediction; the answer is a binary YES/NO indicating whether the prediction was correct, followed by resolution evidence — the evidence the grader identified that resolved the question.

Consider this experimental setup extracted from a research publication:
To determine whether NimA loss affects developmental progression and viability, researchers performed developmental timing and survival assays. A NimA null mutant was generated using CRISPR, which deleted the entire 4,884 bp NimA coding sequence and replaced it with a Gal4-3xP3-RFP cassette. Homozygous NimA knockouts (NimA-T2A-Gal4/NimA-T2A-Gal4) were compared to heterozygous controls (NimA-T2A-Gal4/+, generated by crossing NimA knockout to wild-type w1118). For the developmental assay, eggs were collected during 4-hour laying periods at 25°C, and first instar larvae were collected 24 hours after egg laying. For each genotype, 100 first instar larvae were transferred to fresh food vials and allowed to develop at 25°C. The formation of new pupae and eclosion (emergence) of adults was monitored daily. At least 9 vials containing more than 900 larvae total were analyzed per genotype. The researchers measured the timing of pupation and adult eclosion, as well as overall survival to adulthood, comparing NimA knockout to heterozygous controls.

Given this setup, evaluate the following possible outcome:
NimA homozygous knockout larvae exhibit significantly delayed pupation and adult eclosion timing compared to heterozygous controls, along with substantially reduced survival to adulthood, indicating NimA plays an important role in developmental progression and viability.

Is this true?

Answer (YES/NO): NO